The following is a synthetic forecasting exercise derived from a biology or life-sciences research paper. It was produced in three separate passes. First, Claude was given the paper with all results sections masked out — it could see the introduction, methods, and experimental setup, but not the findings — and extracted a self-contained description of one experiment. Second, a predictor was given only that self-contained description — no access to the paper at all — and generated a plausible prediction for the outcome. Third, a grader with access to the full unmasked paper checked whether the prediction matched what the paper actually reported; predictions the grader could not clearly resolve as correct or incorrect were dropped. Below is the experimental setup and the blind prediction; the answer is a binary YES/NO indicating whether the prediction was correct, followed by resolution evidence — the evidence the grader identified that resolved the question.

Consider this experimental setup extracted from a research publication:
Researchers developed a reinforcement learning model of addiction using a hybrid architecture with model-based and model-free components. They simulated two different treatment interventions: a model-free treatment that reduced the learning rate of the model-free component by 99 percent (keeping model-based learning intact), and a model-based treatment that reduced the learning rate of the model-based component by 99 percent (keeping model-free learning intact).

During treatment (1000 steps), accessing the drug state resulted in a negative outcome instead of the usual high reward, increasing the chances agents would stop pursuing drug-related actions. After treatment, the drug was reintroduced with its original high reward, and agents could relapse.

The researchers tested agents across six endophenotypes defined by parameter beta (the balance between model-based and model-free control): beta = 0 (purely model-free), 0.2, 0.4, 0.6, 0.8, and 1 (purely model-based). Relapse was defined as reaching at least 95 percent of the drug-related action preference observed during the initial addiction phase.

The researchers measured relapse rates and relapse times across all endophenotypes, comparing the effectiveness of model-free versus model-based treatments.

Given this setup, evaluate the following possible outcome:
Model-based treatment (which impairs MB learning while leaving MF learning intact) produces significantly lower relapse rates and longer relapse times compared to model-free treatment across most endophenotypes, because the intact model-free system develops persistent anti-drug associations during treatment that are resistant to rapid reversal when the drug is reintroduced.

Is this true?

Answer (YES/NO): NO